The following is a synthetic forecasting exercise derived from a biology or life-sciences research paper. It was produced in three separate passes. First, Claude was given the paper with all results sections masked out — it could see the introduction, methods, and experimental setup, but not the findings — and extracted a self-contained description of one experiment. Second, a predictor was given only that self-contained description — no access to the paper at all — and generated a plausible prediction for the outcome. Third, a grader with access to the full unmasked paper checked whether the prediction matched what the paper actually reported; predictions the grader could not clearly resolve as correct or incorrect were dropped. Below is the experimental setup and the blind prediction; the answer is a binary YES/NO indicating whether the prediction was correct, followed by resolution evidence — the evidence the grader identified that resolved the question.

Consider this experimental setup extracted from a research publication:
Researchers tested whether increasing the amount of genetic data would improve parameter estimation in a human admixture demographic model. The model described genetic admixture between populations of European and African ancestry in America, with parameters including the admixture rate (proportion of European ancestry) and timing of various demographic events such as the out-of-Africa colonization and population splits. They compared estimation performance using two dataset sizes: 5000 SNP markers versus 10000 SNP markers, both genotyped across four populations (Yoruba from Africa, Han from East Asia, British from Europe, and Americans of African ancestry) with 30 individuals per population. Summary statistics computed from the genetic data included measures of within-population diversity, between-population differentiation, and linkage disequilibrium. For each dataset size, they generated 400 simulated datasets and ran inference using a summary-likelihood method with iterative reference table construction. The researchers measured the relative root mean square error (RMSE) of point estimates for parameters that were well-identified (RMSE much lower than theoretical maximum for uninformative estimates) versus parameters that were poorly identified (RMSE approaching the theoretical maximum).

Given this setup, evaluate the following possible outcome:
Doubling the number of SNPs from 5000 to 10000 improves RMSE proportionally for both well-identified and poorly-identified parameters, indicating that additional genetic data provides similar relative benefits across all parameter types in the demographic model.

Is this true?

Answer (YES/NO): NO